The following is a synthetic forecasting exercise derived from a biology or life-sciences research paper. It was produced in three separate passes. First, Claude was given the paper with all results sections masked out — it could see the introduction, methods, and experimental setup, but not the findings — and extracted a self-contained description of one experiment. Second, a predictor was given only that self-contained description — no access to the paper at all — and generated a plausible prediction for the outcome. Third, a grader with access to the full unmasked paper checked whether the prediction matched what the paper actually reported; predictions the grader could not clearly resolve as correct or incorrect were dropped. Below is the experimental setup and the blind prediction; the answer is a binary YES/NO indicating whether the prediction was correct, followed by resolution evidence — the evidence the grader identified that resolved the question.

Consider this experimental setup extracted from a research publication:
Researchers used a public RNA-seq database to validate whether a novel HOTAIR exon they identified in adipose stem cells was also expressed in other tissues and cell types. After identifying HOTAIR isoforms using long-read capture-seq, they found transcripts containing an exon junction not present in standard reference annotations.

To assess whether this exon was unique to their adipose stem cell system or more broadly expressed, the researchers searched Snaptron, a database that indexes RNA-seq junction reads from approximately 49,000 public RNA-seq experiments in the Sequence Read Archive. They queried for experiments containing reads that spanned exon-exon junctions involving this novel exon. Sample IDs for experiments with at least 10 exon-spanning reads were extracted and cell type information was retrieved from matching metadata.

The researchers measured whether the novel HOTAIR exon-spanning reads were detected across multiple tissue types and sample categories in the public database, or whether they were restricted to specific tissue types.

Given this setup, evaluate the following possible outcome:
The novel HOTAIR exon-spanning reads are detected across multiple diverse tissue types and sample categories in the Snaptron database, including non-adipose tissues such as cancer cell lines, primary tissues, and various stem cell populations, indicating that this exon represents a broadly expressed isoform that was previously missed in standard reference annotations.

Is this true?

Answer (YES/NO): NO